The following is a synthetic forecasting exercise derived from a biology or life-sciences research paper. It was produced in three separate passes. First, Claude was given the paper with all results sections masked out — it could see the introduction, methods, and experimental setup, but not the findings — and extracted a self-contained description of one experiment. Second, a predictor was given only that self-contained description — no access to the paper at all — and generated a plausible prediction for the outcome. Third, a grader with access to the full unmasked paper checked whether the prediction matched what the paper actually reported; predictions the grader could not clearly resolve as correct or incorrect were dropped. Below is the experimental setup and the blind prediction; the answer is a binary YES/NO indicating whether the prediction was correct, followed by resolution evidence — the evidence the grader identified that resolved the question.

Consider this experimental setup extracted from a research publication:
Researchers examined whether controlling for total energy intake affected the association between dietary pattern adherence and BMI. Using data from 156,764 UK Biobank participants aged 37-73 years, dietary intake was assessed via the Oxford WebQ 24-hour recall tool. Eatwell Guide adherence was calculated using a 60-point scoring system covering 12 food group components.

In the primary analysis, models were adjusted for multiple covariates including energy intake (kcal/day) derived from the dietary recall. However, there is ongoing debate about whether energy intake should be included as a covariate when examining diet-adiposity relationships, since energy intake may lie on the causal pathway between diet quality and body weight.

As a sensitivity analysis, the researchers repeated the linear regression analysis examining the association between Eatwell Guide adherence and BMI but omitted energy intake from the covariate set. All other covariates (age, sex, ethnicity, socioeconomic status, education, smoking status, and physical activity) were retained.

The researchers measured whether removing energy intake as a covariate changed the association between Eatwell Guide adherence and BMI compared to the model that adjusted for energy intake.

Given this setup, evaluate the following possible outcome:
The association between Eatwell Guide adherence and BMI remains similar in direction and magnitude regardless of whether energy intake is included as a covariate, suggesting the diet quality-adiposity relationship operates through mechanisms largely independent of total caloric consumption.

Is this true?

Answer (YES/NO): YES